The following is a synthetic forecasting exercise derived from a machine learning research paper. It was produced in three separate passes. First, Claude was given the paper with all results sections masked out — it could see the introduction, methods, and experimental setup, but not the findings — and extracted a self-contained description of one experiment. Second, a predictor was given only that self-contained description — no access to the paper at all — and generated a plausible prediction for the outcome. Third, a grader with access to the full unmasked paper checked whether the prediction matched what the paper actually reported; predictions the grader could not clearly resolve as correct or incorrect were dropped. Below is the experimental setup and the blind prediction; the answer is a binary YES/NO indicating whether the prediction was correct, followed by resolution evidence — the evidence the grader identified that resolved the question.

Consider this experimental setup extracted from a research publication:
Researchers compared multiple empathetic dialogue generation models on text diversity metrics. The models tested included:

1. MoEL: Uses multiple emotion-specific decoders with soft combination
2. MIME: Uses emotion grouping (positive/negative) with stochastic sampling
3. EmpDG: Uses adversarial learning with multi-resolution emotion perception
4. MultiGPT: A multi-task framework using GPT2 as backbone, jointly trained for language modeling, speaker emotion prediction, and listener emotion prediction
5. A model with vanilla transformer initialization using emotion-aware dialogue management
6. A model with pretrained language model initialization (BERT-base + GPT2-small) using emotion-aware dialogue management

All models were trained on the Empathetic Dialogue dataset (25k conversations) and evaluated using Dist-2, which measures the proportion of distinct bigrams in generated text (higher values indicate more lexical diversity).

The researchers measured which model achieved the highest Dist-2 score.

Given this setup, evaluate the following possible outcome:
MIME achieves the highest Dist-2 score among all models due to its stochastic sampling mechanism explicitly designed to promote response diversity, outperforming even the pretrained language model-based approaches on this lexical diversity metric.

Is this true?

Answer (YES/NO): NO